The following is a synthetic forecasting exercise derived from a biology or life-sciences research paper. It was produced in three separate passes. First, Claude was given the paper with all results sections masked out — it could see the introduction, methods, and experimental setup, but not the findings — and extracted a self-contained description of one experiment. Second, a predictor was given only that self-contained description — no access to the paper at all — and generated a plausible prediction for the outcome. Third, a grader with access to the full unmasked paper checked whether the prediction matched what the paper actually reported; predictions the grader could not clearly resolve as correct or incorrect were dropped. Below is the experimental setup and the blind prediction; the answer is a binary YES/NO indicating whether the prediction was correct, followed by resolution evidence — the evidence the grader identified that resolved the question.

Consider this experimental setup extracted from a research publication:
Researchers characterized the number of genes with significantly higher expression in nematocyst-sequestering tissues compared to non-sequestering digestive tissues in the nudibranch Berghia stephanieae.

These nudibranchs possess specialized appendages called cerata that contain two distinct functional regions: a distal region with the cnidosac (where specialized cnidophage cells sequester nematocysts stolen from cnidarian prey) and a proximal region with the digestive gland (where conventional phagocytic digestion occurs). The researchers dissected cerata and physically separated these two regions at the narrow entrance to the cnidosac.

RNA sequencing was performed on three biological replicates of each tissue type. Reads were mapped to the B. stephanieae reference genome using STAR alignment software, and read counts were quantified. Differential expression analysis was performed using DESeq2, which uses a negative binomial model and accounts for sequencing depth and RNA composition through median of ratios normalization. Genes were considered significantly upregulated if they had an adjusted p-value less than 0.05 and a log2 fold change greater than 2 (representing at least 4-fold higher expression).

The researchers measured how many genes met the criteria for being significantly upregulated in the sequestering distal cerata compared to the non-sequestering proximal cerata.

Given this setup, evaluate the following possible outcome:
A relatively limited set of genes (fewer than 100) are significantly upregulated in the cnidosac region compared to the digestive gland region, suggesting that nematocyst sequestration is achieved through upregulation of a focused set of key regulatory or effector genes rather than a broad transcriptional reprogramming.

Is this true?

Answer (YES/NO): NO